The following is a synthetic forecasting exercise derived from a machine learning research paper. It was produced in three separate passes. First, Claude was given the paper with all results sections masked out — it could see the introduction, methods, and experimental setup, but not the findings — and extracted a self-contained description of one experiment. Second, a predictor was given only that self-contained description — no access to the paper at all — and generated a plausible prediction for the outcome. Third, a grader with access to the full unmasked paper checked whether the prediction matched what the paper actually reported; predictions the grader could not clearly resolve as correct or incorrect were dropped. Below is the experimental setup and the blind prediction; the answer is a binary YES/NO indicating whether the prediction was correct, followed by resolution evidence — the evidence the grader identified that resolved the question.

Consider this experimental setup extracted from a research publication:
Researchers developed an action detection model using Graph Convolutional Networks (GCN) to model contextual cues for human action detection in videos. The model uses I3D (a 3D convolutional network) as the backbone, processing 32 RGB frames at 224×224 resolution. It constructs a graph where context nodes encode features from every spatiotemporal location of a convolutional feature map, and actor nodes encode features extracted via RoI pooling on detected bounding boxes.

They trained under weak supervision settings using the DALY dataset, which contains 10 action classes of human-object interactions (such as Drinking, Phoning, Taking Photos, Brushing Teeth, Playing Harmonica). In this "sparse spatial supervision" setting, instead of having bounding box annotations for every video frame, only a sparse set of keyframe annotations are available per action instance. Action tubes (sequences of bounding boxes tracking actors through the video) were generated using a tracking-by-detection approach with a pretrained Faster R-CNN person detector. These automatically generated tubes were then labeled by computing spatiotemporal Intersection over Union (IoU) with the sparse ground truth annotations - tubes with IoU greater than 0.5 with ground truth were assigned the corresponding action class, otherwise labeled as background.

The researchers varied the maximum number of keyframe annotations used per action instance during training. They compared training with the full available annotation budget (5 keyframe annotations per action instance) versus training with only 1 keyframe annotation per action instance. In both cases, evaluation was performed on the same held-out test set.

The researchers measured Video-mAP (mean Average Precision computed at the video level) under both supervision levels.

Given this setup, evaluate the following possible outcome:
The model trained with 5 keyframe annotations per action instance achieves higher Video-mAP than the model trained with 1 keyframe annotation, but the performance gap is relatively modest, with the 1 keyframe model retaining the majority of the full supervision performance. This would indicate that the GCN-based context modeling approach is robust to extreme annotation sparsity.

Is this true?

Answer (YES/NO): YES